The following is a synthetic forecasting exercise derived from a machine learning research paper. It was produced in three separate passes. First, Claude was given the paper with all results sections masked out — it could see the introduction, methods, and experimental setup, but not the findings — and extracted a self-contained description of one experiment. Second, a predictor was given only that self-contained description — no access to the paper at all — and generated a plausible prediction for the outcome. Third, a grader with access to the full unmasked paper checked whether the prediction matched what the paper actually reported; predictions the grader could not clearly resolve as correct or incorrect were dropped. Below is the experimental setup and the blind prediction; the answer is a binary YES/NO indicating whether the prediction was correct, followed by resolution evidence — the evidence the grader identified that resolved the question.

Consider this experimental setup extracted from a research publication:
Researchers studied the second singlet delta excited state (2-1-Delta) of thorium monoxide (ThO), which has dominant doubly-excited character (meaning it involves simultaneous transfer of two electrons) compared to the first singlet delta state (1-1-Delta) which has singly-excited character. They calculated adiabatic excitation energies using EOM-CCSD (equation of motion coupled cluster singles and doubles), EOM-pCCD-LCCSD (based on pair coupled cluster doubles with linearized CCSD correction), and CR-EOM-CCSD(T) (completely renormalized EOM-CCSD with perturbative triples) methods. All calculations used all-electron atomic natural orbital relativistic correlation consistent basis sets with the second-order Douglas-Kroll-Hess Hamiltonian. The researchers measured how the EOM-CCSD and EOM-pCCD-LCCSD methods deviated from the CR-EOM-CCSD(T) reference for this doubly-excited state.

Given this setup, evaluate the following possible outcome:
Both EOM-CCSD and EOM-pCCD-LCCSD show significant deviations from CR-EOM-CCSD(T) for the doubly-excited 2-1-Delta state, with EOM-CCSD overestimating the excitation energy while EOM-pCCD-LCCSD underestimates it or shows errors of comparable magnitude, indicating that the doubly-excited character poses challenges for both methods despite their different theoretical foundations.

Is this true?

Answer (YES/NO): NO